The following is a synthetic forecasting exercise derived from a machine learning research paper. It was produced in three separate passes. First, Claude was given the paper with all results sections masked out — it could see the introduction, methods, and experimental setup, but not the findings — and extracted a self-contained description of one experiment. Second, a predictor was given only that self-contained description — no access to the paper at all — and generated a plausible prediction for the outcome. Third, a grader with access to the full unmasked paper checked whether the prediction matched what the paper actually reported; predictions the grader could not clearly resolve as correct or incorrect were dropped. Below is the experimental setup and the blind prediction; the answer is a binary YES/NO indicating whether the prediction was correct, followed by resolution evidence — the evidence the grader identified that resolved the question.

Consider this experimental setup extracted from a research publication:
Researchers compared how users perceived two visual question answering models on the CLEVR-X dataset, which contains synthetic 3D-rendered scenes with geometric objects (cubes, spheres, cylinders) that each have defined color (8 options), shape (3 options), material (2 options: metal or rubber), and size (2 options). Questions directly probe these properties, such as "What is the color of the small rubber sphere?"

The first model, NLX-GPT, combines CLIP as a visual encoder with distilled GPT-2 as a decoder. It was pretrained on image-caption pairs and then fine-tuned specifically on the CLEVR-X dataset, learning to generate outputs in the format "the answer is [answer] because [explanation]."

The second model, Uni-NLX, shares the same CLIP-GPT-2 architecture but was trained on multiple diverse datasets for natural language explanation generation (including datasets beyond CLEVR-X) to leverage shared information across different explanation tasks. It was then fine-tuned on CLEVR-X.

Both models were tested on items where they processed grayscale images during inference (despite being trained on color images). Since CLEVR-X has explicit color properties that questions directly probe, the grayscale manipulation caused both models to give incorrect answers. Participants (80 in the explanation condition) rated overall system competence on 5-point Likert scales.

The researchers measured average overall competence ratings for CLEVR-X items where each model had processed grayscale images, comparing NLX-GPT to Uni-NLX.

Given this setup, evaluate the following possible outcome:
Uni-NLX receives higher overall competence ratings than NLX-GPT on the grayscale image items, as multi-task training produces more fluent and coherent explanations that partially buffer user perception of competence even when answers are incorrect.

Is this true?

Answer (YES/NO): NO